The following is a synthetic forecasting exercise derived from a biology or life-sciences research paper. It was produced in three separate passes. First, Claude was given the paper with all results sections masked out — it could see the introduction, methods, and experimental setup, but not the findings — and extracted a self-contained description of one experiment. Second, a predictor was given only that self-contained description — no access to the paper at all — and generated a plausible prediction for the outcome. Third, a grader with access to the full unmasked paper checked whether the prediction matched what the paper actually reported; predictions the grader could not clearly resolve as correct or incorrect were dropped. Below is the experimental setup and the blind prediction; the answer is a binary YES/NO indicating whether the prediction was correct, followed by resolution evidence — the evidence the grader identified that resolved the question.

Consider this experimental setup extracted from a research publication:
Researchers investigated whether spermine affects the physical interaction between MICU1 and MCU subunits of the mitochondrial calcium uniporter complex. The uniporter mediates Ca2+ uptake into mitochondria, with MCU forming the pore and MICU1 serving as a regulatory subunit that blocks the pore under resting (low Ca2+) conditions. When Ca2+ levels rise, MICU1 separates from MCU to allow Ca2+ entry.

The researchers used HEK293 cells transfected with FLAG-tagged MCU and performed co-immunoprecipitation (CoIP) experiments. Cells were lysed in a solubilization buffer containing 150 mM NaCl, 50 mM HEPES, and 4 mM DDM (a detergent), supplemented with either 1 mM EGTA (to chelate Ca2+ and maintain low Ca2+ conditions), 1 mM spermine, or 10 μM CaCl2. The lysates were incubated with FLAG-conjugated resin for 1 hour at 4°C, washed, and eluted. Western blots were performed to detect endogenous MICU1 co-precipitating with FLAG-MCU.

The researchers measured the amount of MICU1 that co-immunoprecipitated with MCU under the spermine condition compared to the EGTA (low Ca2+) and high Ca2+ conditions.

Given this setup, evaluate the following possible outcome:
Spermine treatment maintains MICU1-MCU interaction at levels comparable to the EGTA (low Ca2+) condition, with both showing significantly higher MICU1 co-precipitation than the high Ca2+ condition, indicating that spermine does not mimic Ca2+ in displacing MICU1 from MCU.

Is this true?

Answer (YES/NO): NO